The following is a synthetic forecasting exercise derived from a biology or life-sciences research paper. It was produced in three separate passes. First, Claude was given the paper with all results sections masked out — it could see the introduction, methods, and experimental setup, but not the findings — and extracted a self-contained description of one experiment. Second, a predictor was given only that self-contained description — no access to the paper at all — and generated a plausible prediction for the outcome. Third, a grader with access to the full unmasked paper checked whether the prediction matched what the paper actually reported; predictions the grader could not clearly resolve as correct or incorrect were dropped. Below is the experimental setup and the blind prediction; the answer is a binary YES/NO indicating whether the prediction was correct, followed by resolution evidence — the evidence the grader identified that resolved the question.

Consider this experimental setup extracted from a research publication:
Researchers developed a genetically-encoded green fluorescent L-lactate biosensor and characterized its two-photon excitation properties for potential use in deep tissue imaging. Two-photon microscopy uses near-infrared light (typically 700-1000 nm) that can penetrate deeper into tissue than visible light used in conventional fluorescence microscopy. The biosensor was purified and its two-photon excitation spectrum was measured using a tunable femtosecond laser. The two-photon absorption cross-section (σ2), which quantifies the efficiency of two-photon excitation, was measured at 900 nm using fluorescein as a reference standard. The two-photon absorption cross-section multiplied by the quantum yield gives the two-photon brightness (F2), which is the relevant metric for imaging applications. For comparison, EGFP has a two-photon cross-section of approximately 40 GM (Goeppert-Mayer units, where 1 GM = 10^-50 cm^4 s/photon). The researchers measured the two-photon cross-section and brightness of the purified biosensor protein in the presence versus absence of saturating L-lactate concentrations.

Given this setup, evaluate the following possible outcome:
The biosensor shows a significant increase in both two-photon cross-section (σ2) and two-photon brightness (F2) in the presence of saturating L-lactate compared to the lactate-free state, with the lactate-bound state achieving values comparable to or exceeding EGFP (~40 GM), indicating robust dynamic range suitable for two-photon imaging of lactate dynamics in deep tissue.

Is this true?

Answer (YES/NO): NO